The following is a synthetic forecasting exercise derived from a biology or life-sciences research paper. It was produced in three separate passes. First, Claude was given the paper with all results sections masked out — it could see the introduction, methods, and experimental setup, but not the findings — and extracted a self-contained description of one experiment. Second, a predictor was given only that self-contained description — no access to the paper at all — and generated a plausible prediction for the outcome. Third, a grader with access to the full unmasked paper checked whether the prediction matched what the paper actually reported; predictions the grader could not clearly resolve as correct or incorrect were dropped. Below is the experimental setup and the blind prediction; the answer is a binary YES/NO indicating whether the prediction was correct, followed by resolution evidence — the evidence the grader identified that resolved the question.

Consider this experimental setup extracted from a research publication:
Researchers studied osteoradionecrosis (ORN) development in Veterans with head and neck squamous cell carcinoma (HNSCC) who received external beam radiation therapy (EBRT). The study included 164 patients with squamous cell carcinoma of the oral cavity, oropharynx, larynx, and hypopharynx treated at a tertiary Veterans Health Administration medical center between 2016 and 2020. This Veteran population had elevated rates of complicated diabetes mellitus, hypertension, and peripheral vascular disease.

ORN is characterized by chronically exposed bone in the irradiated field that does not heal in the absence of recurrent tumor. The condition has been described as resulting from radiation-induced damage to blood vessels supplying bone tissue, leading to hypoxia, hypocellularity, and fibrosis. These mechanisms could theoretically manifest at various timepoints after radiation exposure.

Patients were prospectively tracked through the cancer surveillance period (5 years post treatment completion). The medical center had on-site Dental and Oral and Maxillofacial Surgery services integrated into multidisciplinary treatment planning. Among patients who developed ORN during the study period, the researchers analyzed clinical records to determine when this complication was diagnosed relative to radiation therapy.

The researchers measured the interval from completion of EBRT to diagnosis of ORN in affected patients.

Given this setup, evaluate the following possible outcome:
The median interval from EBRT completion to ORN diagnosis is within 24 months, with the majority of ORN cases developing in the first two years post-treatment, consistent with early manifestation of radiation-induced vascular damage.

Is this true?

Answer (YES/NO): YES